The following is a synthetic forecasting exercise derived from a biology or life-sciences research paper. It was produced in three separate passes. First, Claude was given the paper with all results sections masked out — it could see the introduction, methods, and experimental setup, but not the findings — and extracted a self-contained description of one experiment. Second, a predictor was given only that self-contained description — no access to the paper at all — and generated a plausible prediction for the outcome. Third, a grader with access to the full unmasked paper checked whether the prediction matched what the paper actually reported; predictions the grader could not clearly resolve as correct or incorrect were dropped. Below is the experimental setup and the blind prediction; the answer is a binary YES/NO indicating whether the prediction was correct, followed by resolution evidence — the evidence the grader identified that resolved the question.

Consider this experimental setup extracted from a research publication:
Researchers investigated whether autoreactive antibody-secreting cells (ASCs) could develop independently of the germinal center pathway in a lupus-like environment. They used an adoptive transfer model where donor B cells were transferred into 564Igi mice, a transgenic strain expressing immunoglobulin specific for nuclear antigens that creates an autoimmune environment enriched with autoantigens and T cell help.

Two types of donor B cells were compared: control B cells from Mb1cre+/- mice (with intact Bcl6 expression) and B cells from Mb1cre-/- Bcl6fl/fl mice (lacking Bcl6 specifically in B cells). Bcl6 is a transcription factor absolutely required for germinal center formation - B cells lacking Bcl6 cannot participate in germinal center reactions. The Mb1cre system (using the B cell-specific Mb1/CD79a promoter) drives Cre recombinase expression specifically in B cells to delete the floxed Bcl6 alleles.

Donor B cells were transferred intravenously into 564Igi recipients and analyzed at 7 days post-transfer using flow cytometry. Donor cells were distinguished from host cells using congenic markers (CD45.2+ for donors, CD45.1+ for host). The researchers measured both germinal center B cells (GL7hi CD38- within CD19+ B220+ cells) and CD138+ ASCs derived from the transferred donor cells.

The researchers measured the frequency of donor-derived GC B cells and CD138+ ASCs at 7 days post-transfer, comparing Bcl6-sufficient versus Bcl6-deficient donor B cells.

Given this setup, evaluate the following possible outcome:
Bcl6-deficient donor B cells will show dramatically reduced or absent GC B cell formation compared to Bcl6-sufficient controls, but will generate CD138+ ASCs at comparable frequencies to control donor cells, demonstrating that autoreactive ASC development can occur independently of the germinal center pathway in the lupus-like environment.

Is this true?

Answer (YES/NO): YES